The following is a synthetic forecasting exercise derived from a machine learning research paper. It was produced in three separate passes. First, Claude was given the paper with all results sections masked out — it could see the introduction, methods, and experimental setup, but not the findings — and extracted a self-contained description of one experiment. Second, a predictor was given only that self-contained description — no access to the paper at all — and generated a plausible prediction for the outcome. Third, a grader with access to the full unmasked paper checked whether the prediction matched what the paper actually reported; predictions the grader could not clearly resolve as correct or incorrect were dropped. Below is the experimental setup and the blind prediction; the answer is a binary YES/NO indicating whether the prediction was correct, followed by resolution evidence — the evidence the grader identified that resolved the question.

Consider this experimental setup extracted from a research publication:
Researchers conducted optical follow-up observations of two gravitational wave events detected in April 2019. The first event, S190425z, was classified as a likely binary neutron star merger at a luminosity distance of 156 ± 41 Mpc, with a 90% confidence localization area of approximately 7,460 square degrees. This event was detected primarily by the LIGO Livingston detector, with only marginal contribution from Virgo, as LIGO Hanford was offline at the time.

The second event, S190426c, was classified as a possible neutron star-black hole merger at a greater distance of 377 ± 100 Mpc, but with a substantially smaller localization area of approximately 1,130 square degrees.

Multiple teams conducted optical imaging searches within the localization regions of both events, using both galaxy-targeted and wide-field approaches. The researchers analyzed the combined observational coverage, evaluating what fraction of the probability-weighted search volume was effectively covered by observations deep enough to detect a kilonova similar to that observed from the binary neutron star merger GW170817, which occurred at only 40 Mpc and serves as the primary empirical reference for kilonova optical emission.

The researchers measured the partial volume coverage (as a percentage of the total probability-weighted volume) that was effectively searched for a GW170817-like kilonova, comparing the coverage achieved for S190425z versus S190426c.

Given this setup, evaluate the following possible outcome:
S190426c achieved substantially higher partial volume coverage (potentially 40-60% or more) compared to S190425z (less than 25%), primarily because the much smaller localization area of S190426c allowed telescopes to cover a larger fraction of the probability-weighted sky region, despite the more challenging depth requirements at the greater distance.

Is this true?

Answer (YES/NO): NO